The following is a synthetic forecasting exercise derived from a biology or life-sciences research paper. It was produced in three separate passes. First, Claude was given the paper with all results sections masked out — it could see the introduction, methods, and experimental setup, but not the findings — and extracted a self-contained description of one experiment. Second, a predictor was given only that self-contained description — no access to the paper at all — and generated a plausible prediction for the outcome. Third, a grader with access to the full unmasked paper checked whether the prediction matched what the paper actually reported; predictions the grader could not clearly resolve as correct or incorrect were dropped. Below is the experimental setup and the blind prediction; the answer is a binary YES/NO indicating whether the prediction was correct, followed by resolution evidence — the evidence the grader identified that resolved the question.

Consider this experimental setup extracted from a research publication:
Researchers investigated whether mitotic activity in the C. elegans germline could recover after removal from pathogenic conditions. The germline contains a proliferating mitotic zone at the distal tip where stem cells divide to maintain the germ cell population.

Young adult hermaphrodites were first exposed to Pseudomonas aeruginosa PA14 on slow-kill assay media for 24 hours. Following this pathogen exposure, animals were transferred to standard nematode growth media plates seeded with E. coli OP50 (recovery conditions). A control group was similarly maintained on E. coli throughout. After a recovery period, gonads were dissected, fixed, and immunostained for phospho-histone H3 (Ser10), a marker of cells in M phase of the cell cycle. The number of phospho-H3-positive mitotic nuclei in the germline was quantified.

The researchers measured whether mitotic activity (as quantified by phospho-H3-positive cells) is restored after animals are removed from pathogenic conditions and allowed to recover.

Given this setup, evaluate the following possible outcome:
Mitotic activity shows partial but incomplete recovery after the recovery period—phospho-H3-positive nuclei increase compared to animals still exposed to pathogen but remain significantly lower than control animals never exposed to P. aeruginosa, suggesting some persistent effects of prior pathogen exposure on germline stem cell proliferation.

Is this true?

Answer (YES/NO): NO